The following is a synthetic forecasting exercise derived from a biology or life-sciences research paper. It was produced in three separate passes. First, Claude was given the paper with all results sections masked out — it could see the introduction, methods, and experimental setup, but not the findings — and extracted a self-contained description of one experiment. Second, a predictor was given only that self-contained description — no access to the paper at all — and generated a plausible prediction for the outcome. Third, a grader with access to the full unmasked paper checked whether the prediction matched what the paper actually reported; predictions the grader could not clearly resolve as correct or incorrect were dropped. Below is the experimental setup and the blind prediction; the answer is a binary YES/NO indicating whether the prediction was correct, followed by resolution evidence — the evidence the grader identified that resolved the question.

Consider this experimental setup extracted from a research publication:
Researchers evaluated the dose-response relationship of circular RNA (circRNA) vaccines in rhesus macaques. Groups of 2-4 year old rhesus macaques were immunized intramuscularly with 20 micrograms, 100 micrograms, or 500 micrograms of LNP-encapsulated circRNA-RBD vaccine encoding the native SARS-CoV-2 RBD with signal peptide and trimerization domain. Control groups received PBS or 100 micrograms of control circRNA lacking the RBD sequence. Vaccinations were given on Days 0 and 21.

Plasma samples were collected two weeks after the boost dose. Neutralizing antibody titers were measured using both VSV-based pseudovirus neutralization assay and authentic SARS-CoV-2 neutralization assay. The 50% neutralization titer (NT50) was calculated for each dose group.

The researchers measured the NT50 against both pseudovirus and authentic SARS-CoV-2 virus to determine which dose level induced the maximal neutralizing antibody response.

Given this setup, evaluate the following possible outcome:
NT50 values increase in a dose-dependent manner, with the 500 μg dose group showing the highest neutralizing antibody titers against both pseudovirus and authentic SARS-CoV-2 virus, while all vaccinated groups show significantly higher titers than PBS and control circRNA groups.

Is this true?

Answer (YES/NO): NO